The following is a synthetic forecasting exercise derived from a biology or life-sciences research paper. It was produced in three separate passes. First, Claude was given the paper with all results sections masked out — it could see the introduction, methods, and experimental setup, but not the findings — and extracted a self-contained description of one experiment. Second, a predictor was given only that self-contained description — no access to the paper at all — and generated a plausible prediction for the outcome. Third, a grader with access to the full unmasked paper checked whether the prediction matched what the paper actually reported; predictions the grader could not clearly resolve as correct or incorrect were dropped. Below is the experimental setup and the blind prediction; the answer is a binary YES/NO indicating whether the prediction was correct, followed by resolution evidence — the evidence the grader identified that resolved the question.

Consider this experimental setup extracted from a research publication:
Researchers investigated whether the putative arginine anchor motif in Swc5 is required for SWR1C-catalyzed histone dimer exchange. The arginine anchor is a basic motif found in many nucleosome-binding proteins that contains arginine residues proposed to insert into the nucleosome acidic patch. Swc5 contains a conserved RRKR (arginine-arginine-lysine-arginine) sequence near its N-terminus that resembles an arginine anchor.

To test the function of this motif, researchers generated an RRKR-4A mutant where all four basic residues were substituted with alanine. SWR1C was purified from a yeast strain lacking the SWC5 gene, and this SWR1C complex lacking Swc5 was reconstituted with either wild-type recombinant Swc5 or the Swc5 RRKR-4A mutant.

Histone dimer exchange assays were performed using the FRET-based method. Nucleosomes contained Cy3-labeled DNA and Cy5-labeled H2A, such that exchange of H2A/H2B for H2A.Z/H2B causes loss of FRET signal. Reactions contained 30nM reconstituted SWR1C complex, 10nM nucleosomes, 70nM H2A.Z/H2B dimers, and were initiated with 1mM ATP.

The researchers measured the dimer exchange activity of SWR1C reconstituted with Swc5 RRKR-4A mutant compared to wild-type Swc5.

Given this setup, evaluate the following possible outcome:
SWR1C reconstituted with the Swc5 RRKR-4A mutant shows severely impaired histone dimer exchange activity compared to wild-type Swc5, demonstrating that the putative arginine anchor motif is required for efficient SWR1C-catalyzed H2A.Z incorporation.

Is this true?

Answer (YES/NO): YES